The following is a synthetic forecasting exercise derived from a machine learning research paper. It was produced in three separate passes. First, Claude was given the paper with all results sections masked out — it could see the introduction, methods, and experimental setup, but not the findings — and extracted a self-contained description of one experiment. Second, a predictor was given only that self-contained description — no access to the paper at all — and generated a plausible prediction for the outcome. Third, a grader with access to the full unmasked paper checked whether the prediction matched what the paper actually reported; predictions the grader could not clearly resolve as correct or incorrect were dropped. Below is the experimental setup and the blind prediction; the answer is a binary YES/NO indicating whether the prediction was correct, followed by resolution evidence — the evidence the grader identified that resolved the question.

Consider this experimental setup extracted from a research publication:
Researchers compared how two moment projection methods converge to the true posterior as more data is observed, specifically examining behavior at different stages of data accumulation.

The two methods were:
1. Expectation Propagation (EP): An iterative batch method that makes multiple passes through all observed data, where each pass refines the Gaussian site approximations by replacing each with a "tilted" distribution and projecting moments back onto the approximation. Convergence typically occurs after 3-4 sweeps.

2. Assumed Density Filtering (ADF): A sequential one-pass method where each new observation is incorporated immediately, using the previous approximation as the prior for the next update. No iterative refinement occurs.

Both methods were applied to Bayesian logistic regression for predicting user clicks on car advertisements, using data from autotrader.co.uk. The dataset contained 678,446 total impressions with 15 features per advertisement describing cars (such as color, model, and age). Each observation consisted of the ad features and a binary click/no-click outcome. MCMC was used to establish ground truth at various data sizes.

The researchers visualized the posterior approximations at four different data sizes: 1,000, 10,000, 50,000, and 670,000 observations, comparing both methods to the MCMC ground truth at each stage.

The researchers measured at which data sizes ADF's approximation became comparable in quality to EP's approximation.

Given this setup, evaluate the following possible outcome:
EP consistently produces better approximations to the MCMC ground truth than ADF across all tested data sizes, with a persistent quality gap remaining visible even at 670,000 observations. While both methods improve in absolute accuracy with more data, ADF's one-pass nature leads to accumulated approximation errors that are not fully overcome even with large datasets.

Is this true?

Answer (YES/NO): NO